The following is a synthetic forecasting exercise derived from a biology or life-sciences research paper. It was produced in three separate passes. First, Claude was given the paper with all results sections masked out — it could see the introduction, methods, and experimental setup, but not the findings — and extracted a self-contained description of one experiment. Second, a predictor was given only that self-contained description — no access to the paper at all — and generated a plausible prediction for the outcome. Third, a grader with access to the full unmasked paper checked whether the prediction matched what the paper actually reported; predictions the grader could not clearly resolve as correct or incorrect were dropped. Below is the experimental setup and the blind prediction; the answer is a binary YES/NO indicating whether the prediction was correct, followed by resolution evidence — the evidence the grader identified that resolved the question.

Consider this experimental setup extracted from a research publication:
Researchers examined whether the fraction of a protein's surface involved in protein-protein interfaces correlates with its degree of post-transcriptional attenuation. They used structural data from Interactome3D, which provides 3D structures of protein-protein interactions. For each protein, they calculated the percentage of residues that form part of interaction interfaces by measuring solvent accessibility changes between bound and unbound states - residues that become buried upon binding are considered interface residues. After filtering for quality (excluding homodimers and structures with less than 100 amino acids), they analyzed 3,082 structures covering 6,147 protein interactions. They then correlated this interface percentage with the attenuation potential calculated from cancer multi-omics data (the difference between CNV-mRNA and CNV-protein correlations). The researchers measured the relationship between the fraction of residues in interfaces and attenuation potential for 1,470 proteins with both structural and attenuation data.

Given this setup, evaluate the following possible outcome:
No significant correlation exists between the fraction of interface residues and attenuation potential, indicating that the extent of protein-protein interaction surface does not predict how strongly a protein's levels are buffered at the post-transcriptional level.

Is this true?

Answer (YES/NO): NO